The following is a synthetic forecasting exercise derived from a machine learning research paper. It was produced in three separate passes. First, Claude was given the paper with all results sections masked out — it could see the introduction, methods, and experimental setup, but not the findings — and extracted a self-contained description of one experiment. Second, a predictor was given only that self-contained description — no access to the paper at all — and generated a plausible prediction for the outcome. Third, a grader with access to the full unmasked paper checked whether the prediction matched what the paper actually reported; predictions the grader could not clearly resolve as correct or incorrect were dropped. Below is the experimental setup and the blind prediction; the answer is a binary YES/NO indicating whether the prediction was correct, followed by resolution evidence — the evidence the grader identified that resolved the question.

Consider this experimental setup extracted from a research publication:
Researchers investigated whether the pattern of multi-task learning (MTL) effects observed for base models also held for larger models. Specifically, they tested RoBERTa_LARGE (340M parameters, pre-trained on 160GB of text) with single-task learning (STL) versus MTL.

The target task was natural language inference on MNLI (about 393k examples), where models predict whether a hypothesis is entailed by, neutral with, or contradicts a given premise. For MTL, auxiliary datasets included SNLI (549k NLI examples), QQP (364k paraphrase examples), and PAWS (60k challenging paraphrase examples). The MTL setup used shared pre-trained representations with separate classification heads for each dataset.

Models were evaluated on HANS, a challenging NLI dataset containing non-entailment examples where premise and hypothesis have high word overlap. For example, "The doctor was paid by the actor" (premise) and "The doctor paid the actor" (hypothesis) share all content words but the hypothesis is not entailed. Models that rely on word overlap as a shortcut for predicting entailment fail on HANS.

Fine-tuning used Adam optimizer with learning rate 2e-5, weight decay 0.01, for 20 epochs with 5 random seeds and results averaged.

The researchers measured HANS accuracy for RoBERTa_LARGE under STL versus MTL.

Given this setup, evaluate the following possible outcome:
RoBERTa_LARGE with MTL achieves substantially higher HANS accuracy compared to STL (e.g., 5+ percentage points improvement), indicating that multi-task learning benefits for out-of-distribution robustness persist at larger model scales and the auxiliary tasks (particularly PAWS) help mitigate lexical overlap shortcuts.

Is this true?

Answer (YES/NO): NO